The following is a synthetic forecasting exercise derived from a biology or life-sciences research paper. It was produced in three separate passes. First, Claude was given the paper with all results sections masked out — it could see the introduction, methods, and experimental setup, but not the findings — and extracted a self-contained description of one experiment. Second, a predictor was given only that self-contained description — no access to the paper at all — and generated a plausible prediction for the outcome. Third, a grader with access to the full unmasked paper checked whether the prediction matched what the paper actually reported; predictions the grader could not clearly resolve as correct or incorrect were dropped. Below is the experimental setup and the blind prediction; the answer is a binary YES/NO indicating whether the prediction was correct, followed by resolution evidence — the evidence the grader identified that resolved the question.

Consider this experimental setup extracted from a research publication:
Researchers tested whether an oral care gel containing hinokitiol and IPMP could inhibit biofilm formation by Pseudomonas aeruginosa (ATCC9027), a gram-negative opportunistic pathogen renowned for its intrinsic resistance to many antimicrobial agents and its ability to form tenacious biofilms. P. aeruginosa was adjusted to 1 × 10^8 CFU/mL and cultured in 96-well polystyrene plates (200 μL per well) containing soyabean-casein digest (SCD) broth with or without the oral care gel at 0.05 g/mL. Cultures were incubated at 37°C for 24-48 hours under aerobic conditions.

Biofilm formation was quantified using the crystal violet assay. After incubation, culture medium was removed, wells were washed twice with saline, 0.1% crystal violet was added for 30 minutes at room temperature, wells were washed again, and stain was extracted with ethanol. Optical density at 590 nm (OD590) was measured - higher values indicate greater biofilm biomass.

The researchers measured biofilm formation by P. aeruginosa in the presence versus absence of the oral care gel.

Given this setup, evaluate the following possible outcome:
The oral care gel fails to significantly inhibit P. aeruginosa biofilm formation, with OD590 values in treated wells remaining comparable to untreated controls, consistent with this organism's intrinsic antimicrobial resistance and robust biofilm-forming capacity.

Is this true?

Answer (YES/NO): NO